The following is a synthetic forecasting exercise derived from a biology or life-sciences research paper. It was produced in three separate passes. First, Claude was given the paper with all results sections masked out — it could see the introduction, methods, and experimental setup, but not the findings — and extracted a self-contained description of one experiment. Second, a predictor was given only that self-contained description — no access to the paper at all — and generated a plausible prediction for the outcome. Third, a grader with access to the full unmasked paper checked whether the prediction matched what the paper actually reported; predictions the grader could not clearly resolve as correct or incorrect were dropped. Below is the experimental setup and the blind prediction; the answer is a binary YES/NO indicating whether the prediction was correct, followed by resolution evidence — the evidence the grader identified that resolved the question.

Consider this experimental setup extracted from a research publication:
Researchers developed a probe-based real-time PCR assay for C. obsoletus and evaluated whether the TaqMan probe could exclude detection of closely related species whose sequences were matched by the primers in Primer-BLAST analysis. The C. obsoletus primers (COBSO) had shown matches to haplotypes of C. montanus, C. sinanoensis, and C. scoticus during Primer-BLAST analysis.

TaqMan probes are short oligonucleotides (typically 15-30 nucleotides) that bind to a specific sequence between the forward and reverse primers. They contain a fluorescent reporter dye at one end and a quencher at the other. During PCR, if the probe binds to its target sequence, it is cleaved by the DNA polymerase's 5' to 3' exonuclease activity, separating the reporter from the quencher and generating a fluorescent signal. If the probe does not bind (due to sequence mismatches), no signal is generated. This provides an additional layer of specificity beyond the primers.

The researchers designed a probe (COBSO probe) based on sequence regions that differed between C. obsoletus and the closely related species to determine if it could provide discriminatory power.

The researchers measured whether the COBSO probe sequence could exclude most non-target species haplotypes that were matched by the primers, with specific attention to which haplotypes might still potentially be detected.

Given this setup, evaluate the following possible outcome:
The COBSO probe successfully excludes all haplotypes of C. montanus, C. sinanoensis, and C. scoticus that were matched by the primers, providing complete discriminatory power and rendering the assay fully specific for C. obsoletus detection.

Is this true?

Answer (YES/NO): NO